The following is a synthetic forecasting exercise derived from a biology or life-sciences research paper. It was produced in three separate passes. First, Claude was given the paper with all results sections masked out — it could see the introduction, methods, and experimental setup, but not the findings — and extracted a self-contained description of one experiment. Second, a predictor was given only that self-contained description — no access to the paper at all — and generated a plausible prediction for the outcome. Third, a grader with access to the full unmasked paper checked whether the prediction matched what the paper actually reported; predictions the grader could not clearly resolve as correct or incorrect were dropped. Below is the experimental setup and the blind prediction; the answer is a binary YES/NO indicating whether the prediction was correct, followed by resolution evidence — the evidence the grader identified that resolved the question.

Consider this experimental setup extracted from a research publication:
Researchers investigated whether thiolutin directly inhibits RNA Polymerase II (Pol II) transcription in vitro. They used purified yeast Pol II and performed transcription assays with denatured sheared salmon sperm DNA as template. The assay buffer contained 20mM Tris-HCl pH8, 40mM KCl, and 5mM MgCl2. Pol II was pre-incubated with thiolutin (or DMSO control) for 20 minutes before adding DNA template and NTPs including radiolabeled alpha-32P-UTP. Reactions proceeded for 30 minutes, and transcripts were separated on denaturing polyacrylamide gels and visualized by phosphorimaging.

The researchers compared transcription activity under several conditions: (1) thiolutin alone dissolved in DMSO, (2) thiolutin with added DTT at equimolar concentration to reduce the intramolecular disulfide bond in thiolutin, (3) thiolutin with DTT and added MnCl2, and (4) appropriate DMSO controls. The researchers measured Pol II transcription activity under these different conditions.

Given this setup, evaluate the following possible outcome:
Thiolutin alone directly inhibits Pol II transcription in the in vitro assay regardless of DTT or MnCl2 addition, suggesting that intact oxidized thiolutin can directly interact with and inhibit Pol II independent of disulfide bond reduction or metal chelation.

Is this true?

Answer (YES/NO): NO